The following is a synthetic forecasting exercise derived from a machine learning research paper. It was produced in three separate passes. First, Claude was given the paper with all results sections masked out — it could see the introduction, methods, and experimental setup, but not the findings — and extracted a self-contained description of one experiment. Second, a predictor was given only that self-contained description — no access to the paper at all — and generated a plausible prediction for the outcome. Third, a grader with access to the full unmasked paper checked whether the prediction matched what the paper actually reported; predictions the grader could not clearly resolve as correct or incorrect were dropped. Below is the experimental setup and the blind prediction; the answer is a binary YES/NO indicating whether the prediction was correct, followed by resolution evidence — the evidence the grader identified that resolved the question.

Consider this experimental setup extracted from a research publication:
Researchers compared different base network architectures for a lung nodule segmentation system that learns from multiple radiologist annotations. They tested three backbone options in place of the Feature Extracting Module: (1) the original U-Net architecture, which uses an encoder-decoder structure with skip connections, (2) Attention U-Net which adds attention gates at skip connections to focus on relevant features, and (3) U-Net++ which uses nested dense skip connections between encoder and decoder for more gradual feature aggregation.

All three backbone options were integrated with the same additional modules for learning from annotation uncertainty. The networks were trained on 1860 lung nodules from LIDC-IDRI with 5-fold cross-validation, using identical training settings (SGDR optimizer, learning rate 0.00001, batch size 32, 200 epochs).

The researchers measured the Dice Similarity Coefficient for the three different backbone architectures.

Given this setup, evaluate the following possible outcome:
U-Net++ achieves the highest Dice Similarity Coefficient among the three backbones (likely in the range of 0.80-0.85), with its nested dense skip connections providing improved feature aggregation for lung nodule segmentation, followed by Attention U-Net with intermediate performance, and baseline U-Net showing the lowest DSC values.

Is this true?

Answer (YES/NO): NO